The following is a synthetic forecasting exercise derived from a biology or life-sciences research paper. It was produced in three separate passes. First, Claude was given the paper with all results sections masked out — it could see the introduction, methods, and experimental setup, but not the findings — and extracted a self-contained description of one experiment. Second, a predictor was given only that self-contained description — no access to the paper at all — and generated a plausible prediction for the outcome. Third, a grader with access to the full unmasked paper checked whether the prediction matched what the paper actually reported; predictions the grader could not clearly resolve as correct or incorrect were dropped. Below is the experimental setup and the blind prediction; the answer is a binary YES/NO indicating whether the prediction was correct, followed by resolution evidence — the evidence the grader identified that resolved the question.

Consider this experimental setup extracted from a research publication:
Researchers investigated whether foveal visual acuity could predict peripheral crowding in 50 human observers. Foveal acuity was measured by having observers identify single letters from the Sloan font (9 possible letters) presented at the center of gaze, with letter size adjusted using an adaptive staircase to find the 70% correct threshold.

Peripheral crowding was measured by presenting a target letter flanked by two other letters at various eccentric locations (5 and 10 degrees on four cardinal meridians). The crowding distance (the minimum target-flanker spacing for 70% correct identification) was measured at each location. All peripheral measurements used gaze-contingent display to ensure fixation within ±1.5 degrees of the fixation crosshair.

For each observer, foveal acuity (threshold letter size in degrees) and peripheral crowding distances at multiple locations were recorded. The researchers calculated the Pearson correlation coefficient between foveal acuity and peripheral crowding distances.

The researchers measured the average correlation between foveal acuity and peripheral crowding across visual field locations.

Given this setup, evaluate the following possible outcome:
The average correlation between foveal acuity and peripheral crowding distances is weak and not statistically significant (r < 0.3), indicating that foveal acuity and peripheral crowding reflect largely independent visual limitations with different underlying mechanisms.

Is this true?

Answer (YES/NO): YES